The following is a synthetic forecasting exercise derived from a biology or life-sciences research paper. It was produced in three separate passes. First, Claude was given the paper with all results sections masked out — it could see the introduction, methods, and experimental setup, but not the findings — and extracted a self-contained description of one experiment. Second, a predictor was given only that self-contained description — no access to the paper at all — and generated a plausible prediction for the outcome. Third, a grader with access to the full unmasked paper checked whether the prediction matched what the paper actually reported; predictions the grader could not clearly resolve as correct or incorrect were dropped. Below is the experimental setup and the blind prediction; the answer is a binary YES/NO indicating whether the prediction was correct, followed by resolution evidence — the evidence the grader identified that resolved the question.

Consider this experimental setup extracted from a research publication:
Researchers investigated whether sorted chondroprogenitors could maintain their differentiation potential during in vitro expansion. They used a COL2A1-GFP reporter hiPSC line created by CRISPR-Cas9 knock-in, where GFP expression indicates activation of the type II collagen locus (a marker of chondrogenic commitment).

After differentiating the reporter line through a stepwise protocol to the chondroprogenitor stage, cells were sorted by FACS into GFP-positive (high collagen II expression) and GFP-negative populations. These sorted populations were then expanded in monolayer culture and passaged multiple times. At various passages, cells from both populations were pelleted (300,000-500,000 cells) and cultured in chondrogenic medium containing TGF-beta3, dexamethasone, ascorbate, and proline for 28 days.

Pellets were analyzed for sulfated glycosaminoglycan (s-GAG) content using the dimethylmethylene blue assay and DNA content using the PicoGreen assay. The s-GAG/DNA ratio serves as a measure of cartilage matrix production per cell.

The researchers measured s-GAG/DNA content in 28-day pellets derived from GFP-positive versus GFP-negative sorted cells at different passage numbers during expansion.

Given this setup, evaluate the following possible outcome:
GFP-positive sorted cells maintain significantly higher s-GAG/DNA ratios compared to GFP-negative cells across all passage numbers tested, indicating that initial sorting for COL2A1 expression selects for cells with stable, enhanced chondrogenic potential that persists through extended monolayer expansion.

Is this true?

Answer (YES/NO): YES